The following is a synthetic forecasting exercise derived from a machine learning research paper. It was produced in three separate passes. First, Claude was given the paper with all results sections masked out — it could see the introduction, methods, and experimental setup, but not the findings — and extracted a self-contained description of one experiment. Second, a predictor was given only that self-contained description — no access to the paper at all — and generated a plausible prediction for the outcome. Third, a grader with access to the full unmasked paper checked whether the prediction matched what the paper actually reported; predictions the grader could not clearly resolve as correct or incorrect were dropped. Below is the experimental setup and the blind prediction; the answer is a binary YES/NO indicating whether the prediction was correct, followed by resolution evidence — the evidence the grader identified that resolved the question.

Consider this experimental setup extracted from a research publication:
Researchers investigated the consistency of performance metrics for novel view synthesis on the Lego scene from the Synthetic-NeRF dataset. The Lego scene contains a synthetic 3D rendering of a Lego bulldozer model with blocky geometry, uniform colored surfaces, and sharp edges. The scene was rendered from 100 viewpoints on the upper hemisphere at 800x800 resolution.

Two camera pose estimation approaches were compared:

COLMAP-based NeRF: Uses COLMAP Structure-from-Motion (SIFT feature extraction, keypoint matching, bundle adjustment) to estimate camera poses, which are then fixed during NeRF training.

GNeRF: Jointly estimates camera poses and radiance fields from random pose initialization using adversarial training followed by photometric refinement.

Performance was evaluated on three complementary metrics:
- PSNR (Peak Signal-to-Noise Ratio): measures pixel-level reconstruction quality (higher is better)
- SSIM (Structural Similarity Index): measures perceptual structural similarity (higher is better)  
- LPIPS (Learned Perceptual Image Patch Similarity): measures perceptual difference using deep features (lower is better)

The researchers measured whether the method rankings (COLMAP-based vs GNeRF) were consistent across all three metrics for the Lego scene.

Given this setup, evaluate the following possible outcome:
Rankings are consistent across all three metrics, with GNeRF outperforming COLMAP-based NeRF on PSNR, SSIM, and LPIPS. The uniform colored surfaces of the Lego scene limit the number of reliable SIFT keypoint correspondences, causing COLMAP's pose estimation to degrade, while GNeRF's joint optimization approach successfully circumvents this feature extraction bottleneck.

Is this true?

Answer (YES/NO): NO